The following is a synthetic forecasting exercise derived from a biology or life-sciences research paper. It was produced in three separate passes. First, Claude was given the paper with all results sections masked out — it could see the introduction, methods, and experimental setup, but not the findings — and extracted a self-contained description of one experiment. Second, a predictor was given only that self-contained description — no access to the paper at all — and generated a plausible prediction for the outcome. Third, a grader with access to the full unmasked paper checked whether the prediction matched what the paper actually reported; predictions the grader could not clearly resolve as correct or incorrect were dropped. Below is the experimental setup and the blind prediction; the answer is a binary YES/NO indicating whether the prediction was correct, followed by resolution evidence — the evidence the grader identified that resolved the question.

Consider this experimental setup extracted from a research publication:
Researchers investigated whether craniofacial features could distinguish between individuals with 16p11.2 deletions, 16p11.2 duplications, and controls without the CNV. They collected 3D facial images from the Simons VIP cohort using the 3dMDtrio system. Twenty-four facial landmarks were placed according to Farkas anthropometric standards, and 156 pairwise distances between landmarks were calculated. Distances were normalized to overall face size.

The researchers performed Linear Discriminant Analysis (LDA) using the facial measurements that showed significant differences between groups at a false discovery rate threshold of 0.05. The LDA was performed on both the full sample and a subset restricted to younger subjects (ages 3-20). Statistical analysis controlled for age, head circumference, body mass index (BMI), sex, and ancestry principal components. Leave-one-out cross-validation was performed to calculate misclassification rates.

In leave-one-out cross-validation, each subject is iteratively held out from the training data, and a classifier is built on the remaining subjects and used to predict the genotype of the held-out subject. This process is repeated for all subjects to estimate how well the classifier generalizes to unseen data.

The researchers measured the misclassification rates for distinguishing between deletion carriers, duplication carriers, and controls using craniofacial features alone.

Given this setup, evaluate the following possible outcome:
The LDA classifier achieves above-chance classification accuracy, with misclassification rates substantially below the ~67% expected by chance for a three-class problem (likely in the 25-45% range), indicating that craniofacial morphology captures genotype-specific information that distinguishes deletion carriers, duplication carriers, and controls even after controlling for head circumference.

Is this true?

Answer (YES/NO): NO